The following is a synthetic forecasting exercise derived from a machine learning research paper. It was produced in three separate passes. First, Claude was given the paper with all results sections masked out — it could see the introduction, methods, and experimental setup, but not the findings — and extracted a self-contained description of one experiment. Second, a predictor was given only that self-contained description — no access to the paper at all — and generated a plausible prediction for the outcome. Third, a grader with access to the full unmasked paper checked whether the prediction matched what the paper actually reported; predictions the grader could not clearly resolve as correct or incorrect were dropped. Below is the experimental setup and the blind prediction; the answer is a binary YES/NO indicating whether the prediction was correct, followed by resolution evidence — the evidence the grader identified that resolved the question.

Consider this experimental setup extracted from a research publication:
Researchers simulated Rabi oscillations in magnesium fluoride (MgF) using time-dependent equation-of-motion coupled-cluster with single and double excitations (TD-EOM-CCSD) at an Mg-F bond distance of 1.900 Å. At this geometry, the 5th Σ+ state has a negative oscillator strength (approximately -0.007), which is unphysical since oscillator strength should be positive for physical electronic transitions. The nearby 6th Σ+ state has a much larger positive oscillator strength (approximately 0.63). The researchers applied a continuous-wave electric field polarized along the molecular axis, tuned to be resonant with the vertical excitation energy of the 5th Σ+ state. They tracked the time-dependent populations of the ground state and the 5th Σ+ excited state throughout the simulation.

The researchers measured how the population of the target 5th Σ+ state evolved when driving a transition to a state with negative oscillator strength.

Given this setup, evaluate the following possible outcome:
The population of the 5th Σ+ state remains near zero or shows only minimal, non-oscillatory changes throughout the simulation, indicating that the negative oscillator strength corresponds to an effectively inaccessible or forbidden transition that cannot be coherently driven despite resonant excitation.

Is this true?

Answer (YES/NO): NO